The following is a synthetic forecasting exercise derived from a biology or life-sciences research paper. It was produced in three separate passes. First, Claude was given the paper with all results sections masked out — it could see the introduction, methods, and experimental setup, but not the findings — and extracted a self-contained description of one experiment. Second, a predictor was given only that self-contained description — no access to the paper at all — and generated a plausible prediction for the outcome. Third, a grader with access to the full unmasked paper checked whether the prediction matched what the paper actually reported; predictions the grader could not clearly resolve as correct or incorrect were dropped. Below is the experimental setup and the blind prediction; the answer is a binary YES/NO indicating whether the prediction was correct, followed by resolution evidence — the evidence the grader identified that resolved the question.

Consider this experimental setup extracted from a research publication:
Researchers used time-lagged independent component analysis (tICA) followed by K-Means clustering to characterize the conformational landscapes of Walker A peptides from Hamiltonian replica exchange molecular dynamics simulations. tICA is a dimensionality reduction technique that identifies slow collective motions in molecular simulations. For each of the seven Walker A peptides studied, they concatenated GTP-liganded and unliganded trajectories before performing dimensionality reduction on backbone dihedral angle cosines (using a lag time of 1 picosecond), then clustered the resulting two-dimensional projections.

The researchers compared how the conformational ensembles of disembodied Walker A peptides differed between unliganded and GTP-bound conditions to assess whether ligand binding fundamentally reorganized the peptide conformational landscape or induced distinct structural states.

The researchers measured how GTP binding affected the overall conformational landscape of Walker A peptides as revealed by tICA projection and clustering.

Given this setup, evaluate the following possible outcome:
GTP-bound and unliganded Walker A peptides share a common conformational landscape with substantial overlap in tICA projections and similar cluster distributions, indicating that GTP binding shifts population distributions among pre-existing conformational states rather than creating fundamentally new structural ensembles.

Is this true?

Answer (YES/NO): YES